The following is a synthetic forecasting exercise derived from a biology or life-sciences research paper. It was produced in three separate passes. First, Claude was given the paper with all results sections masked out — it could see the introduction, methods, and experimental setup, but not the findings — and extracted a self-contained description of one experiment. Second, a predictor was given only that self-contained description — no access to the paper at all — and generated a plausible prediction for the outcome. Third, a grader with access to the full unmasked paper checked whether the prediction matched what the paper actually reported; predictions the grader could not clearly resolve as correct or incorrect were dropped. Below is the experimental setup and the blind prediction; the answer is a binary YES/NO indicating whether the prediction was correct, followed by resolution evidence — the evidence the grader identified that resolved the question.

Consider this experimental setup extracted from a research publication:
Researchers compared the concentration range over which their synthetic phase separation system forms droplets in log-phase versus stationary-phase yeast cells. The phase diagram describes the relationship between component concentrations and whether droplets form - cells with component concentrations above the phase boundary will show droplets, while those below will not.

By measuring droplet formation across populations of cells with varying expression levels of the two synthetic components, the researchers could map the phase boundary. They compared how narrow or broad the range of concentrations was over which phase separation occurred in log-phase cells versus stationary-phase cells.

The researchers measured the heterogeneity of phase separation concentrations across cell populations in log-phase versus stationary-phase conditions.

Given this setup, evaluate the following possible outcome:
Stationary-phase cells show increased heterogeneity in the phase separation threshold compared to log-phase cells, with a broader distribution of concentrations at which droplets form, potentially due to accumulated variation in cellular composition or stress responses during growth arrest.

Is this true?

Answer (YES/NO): YES